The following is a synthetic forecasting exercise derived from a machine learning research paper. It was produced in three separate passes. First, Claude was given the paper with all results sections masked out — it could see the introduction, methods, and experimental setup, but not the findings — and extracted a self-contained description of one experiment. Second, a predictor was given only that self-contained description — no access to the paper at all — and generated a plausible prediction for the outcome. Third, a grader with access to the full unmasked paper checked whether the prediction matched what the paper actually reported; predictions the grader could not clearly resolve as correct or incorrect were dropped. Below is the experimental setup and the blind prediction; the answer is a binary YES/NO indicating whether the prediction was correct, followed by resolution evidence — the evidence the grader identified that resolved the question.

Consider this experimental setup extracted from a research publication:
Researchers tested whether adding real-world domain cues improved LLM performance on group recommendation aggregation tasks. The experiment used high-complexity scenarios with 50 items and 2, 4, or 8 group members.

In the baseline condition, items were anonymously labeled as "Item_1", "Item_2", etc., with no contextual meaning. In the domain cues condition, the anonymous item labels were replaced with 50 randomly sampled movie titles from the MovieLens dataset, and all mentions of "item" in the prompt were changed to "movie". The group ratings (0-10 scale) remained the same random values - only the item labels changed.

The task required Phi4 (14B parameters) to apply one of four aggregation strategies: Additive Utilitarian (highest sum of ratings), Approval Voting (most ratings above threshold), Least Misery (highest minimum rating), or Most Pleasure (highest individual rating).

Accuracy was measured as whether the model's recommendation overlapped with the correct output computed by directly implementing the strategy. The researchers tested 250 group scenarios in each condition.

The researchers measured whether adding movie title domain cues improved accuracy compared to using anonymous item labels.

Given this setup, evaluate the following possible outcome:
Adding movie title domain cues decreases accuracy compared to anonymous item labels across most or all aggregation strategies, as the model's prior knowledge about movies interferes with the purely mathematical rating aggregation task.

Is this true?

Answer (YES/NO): NO